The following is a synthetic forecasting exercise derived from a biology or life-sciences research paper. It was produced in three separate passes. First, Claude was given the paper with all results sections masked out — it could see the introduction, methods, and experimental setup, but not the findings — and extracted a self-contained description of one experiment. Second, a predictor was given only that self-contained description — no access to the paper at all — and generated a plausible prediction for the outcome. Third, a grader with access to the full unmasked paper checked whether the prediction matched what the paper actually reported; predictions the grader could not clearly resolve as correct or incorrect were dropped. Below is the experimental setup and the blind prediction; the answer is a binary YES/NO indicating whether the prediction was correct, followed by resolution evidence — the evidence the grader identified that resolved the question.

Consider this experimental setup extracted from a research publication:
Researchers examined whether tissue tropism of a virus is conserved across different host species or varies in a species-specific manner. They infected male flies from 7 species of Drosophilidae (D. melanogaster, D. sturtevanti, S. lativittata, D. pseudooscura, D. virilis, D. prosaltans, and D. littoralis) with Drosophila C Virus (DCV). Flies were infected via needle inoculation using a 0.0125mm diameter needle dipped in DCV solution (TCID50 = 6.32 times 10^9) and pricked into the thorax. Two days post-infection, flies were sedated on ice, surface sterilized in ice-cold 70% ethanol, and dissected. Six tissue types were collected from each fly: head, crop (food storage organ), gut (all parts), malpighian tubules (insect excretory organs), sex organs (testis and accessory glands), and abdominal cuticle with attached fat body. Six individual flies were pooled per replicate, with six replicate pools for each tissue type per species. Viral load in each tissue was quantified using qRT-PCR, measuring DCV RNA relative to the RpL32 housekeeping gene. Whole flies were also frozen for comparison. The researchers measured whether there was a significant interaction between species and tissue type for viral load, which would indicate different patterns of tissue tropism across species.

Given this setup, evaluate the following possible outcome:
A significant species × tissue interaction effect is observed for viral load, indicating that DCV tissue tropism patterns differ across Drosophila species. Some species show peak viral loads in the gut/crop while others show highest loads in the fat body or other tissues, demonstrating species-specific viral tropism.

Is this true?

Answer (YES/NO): NO